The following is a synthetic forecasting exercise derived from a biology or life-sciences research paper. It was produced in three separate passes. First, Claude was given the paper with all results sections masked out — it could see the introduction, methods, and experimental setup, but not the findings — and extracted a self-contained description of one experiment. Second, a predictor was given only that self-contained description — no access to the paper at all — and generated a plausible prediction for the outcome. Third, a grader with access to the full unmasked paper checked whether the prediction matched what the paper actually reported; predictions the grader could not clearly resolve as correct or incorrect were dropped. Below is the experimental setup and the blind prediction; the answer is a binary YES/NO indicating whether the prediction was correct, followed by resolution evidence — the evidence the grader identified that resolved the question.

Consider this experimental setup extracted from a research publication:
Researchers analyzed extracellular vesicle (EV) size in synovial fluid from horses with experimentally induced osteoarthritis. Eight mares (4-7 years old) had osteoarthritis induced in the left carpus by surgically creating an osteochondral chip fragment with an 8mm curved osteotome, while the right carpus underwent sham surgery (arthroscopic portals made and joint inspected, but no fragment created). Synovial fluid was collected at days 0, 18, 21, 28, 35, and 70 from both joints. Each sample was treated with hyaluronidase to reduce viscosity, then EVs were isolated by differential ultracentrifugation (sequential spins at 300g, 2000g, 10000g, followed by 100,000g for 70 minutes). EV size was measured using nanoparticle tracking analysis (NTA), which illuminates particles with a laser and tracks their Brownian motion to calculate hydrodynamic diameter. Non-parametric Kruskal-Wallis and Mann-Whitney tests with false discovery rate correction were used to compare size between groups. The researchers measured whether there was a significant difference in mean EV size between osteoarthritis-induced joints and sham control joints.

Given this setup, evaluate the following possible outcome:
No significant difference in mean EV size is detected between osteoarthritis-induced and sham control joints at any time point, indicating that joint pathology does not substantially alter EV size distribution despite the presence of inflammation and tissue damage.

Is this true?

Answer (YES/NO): NO